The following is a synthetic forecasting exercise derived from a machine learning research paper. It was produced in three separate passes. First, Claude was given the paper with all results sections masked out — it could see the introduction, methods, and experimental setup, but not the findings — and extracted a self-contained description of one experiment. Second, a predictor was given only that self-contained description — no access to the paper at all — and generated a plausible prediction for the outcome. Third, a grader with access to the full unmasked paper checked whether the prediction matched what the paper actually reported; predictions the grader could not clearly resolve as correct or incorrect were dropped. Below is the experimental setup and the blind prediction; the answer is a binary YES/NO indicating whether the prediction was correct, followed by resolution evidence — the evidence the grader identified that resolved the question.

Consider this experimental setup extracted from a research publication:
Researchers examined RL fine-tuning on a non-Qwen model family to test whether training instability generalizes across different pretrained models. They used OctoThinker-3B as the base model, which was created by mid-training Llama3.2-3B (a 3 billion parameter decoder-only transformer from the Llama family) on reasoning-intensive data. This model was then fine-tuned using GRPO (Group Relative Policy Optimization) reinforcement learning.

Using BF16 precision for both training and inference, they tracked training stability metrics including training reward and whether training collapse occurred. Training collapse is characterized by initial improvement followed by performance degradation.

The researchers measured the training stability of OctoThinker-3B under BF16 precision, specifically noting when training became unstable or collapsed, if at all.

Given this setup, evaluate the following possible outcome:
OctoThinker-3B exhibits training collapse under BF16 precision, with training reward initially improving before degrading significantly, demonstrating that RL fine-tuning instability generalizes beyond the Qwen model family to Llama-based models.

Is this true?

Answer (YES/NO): YES